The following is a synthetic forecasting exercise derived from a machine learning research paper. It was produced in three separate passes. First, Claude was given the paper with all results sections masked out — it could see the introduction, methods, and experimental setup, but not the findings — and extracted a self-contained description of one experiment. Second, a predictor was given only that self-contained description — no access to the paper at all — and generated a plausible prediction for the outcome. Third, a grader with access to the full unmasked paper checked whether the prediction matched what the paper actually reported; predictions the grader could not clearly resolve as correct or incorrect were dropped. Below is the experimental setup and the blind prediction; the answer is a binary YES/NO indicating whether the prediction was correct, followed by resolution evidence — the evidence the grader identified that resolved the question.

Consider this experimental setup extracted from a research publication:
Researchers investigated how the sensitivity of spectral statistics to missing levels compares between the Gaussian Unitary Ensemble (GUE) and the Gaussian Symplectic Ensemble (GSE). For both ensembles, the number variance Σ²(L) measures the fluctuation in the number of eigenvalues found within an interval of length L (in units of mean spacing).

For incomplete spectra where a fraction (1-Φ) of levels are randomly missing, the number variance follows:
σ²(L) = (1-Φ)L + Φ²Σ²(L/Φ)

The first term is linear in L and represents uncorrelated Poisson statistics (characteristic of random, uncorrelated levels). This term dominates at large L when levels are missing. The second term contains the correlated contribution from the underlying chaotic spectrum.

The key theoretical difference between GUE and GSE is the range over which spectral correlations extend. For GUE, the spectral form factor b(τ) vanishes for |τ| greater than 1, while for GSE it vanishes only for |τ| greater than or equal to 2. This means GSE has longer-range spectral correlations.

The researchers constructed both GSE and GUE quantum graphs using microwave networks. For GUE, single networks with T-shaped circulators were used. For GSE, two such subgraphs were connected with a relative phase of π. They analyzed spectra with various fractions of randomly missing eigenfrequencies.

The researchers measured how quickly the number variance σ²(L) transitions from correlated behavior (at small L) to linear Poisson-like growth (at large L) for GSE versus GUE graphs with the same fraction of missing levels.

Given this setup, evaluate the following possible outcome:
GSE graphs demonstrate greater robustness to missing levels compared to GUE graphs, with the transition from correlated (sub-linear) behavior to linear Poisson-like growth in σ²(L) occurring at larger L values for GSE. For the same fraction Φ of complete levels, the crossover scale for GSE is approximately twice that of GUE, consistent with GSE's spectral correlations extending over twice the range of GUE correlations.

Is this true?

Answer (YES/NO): NO